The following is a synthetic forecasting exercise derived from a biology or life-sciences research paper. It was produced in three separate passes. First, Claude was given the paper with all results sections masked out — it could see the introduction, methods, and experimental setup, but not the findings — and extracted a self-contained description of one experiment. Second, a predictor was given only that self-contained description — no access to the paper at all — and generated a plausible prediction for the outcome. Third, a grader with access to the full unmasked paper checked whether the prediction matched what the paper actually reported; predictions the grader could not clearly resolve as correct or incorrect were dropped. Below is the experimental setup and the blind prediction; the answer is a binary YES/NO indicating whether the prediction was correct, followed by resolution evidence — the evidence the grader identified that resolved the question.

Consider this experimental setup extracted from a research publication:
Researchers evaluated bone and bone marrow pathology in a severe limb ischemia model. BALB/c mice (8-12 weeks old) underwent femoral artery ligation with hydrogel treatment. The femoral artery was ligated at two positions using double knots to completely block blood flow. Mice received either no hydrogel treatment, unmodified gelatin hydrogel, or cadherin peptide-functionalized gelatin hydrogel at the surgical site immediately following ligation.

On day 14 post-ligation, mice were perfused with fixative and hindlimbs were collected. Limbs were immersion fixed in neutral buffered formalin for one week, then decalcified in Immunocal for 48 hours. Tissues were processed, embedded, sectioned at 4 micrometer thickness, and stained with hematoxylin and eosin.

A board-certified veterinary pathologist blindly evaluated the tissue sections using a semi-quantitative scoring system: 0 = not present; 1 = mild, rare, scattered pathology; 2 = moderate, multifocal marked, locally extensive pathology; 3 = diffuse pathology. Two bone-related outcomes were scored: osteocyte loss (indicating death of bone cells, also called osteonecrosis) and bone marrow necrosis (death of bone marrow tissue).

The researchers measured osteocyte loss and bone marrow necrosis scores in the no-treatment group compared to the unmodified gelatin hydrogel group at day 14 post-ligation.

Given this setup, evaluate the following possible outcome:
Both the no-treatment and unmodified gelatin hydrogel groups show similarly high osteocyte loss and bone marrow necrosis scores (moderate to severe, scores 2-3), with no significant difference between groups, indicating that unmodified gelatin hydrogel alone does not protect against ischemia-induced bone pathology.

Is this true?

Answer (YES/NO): NO